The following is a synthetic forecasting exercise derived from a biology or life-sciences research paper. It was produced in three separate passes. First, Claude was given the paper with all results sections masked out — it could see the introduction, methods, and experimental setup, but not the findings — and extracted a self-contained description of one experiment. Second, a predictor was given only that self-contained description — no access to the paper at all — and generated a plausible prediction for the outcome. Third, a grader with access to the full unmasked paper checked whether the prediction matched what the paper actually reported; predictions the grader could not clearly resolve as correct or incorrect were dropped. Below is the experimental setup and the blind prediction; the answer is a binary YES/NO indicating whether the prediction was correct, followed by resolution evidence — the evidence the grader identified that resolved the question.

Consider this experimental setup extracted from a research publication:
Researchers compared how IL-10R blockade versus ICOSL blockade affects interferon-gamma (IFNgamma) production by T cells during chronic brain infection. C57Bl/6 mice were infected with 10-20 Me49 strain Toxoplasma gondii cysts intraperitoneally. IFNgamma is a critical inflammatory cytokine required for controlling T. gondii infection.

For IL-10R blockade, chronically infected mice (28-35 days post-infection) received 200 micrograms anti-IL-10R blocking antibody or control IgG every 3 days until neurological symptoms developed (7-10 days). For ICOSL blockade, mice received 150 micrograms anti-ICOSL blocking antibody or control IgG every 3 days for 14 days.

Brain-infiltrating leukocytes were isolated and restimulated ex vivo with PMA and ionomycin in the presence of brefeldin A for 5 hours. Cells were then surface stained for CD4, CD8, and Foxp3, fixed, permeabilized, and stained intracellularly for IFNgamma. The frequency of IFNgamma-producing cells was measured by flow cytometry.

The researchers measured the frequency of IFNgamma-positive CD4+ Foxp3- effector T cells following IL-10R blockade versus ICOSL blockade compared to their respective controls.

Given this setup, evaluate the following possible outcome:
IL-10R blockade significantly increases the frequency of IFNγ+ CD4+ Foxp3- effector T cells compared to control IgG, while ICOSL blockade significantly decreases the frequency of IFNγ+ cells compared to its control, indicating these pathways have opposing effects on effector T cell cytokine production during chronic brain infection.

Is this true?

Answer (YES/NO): NO